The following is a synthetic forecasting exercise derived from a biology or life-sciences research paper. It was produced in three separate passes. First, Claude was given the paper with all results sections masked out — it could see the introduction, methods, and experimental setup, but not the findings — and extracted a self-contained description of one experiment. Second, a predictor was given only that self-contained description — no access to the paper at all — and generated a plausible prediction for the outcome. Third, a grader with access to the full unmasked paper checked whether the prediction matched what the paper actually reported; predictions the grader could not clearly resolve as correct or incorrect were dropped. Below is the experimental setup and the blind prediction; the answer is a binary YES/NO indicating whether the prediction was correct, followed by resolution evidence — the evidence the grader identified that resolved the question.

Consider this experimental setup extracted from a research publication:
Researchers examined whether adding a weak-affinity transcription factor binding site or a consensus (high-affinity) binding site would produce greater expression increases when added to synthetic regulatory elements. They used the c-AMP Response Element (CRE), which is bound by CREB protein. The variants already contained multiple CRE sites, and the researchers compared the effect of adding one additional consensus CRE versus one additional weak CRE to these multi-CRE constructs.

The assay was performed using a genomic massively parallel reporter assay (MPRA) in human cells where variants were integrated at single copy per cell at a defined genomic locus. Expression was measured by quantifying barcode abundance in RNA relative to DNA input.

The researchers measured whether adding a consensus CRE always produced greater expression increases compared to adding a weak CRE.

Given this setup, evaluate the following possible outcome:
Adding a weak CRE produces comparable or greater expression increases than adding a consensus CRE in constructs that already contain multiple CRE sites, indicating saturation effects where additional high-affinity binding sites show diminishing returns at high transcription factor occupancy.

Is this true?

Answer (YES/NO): YES